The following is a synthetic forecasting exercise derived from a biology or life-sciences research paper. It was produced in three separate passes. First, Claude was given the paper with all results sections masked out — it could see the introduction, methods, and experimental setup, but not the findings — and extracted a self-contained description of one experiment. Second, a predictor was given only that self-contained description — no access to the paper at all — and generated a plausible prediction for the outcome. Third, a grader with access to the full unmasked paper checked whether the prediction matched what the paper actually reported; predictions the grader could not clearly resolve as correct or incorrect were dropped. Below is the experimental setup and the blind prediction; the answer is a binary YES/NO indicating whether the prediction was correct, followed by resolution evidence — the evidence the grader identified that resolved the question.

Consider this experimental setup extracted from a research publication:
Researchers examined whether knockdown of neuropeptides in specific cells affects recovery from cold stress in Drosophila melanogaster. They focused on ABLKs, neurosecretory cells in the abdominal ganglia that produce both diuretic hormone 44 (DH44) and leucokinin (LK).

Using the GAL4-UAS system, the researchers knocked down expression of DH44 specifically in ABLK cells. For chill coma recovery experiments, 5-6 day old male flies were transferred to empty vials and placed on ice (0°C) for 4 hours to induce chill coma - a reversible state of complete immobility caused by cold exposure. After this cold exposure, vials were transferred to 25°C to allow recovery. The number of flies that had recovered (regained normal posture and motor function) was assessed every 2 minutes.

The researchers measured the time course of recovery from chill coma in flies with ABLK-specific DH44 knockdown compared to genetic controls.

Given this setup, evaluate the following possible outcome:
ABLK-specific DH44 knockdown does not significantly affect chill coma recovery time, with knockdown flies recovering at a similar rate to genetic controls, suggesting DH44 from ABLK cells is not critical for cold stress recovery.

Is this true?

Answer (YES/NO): NO